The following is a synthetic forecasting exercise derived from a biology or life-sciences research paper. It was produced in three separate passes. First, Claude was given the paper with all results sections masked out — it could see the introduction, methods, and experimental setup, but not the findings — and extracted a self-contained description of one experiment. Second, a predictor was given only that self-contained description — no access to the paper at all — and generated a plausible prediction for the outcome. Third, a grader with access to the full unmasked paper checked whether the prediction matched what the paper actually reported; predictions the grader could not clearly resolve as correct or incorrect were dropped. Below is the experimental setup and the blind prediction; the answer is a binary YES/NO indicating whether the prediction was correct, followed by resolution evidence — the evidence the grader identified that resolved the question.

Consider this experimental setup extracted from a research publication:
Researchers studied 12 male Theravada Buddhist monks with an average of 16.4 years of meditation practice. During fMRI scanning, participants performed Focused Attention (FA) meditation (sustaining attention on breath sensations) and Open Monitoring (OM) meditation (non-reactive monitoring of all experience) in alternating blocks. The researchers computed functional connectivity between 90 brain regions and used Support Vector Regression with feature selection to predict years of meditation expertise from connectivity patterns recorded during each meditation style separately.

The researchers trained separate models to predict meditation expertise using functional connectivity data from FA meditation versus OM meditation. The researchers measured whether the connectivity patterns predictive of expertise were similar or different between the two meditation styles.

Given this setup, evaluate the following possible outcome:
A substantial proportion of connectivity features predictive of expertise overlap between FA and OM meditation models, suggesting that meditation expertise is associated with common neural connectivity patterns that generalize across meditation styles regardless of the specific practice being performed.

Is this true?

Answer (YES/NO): NO